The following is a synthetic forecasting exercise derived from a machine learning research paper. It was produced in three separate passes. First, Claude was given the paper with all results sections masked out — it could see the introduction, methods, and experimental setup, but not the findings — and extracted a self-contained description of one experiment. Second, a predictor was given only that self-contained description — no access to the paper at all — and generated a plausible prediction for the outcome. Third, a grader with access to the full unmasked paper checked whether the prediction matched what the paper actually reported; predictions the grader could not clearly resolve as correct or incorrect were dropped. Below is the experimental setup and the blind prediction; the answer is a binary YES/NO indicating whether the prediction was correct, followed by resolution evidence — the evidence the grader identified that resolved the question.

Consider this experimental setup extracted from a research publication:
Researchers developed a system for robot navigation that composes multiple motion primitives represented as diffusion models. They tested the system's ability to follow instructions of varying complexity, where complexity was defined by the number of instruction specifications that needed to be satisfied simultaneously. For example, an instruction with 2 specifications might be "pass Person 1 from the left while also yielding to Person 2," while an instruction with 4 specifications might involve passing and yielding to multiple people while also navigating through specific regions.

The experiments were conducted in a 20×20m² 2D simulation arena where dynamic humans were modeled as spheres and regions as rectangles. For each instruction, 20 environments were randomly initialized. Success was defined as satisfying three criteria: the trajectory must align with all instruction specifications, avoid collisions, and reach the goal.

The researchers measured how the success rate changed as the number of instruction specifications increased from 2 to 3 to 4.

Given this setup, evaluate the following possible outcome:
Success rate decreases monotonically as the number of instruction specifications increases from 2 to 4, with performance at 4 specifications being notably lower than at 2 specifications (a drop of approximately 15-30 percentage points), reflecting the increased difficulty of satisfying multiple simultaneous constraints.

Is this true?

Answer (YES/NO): NO